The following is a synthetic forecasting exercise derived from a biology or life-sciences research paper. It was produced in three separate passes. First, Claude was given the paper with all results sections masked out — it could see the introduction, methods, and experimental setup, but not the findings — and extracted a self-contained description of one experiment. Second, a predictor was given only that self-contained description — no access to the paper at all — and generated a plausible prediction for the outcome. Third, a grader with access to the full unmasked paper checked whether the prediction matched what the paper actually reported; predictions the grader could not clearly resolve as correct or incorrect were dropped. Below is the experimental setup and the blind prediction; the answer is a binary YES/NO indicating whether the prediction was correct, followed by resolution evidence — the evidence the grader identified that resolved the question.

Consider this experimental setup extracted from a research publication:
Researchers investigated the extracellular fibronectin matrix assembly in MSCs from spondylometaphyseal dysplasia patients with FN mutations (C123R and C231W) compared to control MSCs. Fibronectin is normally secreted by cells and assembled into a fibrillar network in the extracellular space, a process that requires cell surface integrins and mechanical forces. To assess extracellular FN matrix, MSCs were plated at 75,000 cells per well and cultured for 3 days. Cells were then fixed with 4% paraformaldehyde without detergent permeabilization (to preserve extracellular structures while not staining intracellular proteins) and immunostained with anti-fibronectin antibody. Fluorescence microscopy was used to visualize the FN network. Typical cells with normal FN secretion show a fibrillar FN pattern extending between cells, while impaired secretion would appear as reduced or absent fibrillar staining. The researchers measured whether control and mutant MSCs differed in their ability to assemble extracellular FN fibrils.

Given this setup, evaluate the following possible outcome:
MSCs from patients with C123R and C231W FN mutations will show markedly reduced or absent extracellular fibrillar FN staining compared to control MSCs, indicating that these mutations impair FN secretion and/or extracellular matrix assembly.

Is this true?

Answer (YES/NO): YES